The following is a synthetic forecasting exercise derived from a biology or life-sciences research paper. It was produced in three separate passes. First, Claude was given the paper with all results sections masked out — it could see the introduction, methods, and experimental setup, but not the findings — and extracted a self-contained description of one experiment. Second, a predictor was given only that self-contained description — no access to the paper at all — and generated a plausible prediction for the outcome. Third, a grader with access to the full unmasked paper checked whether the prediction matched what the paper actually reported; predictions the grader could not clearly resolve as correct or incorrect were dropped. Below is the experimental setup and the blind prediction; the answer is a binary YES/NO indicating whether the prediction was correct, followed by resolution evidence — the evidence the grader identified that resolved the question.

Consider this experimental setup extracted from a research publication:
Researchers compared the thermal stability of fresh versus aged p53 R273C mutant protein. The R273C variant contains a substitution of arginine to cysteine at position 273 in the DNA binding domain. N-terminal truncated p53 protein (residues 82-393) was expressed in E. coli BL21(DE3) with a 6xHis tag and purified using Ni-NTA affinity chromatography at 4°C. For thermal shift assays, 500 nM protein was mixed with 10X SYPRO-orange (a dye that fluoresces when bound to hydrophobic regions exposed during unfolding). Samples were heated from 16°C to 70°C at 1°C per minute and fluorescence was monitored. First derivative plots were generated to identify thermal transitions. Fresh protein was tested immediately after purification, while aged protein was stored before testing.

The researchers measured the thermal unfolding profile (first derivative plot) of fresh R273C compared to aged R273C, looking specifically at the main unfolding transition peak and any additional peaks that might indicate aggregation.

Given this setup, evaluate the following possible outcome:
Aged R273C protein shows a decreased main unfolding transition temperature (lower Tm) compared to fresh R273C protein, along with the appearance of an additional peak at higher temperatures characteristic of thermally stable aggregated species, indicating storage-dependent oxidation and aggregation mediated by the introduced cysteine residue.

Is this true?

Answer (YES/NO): NO